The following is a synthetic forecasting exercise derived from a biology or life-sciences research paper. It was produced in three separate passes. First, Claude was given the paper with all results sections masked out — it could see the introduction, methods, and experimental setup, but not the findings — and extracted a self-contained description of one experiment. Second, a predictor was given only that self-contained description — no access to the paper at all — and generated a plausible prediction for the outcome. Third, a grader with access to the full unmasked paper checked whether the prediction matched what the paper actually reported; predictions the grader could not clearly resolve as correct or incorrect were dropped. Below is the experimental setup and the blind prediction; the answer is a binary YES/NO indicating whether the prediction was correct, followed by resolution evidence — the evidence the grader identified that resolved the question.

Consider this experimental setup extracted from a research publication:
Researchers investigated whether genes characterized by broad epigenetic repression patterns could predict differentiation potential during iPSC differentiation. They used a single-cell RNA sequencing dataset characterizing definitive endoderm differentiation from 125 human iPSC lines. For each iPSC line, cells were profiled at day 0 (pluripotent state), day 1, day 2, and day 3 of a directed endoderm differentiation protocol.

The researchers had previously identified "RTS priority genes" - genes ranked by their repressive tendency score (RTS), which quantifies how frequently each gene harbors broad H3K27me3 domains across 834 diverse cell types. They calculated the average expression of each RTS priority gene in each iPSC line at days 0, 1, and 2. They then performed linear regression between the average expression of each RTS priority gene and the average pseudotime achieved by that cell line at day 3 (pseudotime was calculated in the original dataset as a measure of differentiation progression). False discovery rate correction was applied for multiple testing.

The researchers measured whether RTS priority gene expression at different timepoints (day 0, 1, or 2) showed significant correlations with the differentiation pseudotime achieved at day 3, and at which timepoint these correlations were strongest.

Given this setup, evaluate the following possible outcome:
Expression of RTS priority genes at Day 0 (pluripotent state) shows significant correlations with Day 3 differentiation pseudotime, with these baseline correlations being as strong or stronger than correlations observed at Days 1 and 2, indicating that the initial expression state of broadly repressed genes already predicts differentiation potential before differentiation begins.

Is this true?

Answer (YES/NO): NO